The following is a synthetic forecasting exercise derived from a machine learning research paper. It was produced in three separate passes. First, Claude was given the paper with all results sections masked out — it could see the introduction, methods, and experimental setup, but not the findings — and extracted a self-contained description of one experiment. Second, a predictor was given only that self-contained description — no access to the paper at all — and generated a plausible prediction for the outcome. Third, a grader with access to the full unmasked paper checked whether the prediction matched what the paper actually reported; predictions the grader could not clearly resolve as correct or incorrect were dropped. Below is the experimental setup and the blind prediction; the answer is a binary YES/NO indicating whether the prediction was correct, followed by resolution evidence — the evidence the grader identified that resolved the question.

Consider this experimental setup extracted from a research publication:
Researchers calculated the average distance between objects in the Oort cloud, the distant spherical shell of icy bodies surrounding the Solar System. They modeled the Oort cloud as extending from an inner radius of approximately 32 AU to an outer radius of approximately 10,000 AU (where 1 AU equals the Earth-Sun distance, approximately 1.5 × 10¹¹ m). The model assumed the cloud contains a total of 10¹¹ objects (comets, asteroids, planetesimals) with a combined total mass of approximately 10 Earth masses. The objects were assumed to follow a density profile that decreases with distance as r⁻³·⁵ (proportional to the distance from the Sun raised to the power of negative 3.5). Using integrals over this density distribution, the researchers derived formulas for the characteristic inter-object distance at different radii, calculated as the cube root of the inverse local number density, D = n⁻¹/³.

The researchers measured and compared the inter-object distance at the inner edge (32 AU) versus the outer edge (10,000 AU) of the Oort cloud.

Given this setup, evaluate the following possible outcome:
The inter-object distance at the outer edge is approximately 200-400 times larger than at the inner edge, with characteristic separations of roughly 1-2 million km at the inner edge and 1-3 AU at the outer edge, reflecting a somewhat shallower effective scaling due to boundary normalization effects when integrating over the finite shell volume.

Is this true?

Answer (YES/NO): NO